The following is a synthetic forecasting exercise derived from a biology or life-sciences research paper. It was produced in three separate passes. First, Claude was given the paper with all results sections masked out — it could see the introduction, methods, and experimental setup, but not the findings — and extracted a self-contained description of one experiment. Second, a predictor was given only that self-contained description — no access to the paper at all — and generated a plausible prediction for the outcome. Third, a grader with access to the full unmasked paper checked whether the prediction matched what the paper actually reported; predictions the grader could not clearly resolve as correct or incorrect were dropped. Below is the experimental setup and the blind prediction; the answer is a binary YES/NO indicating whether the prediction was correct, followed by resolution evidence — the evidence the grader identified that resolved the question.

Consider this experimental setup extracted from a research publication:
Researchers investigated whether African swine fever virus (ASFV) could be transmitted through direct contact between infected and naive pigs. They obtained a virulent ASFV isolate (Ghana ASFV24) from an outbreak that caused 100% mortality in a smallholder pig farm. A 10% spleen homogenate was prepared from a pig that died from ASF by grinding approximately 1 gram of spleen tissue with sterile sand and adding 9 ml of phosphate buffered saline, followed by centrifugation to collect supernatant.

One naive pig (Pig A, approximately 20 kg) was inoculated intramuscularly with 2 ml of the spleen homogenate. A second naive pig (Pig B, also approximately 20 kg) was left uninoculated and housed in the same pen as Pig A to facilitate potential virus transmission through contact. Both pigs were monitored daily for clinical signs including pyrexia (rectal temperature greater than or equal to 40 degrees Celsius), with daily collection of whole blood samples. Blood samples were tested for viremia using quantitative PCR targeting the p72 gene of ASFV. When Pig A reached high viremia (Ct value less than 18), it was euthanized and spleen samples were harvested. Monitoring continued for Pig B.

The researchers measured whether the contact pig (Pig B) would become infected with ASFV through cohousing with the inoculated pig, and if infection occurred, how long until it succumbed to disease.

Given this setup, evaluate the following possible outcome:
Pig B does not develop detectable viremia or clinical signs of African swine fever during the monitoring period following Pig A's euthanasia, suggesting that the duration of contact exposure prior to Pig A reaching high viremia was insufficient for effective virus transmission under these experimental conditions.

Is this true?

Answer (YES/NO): NO